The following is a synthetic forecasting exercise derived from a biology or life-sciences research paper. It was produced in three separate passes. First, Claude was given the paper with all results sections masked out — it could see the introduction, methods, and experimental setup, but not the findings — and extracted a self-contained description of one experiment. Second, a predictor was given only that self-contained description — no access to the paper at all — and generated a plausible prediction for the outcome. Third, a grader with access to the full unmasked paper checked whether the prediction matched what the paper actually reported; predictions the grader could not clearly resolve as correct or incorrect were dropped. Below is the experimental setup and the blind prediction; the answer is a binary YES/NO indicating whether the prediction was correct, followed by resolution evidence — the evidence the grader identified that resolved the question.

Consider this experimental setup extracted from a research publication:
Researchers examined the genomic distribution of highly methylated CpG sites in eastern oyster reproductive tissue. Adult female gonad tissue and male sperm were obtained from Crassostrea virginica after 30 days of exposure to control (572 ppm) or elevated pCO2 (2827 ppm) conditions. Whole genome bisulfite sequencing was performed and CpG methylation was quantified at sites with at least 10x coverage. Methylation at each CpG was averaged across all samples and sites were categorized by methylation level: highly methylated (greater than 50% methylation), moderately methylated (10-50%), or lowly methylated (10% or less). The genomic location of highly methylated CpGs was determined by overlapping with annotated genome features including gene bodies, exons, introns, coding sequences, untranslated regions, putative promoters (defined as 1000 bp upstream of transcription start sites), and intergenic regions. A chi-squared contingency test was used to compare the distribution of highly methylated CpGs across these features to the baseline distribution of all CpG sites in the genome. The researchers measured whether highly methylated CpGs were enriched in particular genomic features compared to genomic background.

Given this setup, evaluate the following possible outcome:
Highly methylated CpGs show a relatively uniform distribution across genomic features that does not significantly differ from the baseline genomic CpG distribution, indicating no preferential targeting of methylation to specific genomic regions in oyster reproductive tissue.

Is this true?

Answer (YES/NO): NO